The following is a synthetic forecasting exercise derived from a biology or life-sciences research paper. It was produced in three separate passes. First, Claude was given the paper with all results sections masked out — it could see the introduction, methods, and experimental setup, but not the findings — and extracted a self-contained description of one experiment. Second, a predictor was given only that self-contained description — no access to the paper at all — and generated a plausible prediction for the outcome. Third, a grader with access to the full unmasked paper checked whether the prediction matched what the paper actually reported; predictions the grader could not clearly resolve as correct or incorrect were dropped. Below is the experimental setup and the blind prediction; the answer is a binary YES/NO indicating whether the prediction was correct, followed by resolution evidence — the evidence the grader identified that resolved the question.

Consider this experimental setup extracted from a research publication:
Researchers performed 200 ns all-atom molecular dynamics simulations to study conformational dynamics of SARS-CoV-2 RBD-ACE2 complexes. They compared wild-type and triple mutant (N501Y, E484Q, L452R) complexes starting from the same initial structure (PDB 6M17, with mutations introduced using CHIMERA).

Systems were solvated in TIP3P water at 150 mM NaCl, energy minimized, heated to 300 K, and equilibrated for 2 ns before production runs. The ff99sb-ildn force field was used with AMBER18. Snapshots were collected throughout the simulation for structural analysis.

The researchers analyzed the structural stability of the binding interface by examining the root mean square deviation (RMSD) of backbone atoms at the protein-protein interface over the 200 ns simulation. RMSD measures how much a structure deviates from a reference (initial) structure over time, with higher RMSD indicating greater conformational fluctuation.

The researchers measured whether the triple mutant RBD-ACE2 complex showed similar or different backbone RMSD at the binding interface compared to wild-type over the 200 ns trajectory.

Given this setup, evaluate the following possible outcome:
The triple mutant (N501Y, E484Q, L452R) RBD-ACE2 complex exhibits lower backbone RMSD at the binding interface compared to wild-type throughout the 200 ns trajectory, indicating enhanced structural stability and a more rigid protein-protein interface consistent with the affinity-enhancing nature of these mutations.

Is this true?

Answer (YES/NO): NO